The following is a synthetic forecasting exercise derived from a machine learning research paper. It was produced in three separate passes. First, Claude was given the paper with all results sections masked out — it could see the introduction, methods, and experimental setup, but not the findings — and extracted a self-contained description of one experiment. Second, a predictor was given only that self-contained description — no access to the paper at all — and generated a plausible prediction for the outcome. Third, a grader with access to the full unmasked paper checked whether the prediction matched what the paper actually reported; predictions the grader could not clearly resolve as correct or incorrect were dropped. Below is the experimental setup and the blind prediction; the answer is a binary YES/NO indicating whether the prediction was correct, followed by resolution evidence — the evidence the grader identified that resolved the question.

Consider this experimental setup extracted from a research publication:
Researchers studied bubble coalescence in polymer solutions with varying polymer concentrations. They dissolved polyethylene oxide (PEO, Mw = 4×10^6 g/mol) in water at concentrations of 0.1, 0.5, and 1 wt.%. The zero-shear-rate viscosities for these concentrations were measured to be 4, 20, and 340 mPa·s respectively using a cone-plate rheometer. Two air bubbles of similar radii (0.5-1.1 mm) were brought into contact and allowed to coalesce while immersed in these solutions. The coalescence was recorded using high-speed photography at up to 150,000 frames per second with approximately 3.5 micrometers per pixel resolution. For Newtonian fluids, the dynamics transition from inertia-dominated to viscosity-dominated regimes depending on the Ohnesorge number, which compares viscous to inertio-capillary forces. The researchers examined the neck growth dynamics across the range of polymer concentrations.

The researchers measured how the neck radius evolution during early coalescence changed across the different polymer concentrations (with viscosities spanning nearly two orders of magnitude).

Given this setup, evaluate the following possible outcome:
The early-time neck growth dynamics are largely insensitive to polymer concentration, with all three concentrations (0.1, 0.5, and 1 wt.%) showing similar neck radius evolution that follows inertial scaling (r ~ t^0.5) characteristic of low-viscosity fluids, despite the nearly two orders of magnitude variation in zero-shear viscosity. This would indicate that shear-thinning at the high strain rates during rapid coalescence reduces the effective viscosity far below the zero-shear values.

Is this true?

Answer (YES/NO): YES